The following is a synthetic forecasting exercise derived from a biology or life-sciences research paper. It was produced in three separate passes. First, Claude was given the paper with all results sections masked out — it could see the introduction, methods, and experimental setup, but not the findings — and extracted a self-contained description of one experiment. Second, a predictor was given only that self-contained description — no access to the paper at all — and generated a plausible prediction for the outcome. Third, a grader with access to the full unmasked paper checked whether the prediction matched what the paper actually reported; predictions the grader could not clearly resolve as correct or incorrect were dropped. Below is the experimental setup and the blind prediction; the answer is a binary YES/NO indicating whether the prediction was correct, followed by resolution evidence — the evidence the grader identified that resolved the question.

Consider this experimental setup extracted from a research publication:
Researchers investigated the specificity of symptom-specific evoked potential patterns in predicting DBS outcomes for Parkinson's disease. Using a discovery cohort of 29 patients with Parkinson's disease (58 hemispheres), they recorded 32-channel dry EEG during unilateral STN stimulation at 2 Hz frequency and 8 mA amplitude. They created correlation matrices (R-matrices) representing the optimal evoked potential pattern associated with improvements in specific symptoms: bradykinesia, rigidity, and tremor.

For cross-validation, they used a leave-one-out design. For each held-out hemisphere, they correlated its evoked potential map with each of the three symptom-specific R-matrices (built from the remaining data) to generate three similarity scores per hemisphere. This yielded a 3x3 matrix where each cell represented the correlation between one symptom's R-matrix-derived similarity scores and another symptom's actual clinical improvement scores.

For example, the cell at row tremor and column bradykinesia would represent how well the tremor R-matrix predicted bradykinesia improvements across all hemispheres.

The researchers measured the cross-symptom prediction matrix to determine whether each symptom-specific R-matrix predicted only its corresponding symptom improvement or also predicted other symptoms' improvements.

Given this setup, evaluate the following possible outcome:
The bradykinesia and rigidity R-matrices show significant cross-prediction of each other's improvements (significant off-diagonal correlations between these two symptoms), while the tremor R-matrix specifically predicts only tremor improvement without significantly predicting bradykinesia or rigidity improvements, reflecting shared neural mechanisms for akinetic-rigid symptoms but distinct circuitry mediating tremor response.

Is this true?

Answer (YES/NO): NO